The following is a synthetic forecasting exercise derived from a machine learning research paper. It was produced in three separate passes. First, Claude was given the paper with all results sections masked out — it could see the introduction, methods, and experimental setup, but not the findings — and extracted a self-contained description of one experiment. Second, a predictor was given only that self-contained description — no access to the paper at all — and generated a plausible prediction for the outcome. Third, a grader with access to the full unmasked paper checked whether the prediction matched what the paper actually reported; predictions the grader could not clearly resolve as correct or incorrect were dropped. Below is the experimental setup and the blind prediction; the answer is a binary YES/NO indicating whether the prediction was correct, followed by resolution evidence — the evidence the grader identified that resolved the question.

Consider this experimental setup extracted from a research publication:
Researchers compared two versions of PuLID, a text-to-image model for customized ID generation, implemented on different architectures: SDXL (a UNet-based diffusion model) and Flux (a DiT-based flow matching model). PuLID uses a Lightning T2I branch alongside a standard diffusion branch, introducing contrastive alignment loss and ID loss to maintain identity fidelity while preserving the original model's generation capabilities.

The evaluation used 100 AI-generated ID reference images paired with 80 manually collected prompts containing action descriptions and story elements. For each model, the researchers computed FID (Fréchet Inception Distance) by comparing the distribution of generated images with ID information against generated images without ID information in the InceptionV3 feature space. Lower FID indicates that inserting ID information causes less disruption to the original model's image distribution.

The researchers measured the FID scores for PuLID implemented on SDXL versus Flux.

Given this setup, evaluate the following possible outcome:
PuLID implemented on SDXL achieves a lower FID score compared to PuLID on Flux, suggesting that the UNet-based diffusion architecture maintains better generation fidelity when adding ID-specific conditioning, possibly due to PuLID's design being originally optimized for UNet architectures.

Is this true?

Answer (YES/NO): YES